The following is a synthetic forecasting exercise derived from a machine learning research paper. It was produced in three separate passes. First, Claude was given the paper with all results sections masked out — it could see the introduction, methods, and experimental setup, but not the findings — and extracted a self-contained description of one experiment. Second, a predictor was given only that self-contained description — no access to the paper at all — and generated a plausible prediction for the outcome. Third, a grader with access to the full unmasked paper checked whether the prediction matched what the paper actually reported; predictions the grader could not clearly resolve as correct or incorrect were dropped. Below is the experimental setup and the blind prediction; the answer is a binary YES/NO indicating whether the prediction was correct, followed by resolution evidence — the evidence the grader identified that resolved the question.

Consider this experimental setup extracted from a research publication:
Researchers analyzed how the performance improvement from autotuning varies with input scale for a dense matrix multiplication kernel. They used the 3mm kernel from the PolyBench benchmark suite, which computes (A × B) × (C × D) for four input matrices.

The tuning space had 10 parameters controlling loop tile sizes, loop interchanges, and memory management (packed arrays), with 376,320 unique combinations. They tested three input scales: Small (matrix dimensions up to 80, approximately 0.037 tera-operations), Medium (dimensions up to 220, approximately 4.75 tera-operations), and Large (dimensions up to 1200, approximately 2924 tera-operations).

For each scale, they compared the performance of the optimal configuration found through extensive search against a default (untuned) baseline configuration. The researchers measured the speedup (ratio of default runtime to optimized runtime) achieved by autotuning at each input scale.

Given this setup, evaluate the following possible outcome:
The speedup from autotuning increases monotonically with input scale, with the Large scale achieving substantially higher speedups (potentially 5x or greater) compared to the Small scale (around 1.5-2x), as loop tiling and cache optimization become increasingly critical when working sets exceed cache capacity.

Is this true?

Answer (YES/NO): NO